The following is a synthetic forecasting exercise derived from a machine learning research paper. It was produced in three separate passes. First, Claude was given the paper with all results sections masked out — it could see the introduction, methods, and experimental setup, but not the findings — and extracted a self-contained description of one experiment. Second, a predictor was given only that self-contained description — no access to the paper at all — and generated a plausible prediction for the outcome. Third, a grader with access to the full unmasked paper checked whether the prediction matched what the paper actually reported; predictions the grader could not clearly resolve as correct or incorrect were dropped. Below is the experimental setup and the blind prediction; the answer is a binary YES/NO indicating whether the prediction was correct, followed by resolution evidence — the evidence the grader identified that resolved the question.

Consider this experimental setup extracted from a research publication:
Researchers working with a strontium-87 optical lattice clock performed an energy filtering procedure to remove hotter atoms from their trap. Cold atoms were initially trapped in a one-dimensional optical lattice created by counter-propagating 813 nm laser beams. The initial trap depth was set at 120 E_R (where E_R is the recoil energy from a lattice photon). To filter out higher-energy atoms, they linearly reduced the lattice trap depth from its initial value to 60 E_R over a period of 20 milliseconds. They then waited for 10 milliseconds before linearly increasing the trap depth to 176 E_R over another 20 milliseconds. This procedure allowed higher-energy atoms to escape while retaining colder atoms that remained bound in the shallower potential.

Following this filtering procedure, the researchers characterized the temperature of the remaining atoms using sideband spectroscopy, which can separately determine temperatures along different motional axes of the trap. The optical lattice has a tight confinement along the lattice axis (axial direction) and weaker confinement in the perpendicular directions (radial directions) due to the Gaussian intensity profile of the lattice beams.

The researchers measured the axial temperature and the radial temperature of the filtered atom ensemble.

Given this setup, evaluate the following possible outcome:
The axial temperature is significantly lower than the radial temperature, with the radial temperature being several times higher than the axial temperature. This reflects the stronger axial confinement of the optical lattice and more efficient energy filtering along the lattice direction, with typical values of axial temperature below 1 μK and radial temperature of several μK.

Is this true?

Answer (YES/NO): NO